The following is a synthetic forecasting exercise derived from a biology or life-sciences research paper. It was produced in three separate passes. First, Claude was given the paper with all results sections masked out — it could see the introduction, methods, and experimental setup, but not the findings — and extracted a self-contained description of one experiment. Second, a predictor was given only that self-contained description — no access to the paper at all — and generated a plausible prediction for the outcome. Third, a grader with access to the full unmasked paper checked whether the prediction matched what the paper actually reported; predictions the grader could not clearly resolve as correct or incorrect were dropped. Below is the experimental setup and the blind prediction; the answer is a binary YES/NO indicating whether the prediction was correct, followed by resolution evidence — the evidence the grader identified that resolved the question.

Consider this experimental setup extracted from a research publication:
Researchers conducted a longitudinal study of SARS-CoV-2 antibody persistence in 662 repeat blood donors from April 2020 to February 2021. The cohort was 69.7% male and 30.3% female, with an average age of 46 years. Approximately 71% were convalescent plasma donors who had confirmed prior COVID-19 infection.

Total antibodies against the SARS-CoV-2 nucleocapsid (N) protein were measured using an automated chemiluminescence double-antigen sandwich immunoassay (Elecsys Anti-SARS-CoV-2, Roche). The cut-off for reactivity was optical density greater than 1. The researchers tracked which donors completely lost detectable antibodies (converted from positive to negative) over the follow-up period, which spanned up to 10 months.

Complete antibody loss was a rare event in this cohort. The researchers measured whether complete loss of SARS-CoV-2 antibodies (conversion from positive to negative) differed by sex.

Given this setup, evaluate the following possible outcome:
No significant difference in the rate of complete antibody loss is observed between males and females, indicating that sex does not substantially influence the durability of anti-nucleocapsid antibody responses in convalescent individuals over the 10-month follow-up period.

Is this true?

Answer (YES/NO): YES